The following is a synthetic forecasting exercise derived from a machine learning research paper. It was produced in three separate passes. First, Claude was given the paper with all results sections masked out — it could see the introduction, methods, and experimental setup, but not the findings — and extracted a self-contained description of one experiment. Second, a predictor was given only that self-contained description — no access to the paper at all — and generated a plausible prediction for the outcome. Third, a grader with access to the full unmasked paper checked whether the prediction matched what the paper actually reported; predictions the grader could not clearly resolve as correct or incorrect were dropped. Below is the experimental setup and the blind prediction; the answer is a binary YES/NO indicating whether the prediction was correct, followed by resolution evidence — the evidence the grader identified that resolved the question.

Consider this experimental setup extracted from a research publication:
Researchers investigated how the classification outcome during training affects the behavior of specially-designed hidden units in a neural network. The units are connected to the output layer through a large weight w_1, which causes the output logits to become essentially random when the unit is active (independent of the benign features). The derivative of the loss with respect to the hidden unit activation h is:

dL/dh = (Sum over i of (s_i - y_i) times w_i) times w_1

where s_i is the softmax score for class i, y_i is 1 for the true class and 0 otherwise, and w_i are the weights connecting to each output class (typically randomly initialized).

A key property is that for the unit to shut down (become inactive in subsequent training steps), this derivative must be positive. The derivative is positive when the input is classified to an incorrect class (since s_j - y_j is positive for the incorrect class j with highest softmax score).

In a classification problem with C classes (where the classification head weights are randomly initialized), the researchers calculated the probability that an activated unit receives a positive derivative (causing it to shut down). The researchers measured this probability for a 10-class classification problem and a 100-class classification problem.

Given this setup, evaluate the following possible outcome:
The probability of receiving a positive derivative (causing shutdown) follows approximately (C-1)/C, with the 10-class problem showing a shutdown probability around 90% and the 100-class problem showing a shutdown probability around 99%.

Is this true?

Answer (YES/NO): YES